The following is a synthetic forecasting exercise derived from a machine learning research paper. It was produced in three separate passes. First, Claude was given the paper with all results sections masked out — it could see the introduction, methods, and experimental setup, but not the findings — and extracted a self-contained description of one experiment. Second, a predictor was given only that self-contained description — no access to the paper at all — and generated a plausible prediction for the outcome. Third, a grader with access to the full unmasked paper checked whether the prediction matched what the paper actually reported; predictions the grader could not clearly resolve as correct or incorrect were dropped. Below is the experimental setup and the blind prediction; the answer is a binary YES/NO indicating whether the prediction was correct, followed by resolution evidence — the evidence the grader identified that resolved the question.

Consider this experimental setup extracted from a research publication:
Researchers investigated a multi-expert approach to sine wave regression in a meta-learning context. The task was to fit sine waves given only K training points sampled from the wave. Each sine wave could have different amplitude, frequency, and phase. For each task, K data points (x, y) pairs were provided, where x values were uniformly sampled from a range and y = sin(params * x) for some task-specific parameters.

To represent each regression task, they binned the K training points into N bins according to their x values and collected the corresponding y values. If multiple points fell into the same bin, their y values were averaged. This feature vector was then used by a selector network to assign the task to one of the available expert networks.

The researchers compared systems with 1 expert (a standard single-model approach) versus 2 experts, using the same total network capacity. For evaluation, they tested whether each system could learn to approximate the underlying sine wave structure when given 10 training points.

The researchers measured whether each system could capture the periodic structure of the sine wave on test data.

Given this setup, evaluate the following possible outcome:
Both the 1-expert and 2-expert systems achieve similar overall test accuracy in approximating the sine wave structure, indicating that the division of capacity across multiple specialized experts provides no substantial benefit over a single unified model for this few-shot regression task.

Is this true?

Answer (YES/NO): NO